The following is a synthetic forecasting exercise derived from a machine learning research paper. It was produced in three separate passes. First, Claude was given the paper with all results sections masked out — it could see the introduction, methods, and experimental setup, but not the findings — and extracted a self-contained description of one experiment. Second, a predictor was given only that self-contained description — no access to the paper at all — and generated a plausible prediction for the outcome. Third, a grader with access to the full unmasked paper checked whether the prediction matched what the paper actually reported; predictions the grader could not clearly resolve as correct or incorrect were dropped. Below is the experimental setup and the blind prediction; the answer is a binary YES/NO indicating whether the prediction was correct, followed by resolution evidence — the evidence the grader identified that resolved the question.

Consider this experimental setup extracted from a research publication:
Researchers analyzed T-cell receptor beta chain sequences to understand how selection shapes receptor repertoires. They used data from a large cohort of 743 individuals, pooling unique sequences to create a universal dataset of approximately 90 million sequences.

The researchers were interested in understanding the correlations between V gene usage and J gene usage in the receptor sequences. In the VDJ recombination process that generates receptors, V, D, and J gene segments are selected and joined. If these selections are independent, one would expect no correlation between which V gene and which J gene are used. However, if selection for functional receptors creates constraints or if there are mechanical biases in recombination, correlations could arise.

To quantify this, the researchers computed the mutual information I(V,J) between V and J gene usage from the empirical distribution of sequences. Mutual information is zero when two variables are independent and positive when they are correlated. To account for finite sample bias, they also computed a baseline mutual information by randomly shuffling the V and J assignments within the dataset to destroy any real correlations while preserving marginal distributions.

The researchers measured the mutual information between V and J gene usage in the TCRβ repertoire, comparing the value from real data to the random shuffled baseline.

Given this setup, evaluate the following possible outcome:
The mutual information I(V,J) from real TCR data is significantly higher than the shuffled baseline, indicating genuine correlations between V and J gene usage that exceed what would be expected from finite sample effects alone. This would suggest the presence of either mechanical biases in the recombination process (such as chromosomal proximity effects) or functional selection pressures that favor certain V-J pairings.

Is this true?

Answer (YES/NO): YES